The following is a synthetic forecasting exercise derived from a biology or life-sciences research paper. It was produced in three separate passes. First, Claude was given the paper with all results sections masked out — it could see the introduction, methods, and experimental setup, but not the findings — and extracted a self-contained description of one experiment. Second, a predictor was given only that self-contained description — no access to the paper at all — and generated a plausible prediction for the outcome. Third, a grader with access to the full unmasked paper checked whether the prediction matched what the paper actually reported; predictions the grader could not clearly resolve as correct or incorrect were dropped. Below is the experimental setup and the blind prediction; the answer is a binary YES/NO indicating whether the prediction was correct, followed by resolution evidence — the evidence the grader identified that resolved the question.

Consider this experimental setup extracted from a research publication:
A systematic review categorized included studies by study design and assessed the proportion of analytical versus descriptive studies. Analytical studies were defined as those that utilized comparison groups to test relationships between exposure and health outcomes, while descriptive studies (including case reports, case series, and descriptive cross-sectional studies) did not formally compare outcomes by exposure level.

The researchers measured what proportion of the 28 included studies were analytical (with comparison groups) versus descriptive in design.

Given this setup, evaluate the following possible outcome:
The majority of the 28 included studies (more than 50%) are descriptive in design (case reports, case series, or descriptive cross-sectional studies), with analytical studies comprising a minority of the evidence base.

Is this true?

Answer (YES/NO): YES